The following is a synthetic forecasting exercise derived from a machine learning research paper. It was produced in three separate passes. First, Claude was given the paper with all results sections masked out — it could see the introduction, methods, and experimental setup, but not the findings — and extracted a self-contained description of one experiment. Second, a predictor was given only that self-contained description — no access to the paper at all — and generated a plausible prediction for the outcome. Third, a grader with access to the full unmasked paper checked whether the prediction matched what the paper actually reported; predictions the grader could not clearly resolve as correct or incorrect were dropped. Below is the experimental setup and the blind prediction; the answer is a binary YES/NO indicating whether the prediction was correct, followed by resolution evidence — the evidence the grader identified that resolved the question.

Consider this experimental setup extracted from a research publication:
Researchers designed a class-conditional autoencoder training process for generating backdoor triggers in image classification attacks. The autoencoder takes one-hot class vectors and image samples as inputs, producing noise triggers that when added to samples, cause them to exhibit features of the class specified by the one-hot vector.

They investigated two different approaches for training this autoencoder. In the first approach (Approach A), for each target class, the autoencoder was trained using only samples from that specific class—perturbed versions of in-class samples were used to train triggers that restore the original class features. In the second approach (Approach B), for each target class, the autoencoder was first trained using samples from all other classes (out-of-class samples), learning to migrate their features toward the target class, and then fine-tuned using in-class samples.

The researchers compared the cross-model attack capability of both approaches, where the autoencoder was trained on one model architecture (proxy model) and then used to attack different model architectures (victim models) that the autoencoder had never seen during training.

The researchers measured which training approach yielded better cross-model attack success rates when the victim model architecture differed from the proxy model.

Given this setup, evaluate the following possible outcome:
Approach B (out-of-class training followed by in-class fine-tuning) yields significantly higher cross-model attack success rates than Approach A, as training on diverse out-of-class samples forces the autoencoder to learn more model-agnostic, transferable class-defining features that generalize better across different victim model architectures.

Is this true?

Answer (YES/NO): YES